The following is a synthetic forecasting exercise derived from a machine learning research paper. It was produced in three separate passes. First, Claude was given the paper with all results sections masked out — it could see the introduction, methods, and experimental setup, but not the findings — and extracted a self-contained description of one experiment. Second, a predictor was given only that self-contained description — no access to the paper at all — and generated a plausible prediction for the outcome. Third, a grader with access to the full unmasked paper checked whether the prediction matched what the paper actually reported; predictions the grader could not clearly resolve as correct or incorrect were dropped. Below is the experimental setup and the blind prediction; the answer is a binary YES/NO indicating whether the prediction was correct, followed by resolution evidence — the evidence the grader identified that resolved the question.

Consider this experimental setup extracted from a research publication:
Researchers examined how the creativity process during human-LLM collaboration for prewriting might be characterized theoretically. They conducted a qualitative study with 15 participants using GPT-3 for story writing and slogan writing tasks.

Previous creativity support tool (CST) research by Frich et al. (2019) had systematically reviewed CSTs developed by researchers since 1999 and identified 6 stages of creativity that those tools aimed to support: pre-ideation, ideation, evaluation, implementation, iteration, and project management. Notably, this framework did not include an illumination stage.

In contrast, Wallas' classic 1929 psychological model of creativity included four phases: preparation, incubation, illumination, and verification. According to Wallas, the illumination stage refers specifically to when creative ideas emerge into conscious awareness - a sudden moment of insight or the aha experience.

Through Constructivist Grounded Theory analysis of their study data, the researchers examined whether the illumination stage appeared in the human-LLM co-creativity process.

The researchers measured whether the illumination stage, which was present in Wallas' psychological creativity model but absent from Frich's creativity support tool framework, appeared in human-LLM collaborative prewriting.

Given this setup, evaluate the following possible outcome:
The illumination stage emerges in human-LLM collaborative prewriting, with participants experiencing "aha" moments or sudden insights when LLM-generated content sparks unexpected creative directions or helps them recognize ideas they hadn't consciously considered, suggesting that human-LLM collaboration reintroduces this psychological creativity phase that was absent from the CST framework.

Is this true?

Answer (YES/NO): YES